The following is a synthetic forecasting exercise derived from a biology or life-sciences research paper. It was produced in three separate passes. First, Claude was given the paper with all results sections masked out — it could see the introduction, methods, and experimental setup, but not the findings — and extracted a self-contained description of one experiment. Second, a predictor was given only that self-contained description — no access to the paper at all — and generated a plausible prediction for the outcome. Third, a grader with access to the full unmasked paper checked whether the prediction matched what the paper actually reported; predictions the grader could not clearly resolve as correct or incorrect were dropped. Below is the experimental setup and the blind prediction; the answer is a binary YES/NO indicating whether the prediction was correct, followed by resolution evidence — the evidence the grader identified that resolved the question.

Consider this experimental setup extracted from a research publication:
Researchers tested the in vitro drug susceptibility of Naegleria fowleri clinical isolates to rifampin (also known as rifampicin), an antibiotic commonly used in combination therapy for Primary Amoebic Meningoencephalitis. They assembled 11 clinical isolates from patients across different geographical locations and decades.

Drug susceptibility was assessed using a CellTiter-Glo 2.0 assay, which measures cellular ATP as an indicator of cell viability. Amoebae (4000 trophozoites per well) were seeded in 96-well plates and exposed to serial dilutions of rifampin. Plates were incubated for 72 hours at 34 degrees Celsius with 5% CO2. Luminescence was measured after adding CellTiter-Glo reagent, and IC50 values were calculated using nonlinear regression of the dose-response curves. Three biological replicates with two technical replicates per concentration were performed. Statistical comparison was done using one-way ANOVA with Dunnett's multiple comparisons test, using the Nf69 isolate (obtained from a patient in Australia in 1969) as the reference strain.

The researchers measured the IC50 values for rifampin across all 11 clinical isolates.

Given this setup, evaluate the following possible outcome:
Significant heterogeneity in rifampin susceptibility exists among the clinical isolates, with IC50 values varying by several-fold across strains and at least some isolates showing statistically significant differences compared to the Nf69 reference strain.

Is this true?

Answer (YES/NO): NO